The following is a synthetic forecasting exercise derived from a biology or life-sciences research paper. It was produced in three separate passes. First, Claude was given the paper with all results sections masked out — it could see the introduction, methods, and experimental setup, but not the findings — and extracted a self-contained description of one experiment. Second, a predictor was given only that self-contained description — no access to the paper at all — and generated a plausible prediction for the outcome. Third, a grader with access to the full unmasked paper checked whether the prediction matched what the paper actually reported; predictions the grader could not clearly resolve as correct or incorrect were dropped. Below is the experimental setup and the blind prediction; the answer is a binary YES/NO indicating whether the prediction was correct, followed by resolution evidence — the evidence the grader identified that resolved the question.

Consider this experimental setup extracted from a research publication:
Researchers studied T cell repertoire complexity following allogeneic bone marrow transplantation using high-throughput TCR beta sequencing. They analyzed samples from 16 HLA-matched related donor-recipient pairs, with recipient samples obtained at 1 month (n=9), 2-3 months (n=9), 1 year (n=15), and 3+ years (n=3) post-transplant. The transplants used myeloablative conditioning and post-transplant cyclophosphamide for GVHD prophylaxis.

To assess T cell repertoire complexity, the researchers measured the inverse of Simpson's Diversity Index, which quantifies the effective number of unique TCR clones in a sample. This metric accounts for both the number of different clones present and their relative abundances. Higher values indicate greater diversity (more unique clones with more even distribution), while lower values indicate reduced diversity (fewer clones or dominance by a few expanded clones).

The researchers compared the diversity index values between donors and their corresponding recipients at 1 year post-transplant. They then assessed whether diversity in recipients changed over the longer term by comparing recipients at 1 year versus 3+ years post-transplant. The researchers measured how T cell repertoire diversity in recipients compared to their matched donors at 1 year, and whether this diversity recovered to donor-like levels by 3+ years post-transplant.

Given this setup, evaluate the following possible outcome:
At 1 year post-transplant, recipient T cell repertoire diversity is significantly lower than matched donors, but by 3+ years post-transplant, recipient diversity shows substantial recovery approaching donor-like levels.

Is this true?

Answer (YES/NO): NO